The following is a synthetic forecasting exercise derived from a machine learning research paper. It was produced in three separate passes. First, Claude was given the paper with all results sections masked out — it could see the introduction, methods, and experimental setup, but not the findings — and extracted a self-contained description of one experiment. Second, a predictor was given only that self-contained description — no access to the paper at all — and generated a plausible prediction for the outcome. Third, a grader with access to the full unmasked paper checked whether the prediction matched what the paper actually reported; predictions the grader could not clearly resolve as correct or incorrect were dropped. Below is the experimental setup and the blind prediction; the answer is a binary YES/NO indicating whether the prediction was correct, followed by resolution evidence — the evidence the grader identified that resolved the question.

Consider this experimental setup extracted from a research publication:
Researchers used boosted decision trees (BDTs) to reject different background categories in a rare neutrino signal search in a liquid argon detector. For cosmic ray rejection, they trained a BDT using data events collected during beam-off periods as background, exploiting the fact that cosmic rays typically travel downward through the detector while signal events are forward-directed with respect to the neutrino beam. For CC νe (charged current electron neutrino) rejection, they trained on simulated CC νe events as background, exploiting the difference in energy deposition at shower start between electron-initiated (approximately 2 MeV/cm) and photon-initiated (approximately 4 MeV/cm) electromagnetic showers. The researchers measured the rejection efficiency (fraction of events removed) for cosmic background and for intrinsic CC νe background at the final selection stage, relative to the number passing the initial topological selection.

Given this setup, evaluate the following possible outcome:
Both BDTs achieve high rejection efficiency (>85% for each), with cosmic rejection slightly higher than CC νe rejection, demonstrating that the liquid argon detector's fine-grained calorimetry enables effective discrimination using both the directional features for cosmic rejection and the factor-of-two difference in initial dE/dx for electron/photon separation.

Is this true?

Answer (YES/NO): YES